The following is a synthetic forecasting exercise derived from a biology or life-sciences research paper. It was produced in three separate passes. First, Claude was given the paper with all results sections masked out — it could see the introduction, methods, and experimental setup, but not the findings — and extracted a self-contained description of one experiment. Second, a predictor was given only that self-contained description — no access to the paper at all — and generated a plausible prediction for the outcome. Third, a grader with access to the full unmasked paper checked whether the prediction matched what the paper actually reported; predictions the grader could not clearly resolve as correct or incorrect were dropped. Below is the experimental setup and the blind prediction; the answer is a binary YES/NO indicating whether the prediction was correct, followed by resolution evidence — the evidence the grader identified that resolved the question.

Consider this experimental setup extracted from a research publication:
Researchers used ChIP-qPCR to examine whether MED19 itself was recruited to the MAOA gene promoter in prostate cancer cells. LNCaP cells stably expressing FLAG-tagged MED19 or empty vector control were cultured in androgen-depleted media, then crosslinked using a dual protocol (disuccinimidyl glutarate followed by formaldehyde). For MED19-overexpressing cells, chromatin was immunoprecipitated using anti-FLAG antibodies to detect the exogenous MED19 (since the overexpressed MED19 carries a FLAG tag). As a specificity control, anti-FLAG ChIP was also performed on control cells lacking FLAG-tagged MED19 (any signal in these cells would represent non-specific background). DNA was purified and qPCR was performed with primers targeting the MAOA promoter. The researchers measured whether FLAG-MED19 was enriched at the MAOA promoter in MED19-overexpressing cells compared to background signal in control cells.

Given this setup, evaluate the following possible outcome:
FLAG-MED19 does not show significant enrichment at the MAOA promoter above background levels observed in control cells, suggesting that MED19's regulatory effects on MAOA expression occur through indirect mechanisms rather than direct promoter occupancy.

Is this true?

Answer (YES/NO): NO